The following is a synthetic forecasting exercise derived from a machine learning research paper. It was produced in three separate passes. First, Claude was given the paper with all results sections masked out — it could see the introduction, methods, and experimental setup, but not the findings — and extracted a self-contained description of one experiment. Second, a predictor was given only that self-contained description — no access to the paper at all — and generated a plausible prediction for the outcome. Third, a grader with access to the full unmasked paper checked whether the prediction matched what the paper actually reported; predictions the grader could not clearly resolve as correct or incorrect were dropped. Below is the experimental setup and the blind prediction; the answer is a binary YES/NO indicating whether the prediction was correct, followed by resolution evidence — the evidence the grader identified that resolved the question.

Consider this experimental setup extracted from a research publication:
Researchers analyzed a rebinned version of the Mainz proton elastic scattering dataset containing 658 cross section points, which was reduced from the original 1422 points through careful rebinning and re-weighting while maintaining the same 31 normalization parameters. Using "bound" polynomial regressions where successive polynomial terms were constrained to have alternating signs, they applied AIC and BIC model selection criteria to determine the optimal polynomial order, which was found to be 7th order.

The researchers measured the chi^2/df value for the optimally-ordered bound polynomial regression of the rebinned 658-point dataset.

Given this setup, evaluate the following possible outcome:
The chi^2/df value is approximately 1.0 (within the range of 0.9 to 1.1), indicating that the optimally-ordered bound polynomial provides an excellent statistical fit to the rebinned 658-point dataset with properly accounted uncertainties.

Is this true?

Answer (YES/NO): NO